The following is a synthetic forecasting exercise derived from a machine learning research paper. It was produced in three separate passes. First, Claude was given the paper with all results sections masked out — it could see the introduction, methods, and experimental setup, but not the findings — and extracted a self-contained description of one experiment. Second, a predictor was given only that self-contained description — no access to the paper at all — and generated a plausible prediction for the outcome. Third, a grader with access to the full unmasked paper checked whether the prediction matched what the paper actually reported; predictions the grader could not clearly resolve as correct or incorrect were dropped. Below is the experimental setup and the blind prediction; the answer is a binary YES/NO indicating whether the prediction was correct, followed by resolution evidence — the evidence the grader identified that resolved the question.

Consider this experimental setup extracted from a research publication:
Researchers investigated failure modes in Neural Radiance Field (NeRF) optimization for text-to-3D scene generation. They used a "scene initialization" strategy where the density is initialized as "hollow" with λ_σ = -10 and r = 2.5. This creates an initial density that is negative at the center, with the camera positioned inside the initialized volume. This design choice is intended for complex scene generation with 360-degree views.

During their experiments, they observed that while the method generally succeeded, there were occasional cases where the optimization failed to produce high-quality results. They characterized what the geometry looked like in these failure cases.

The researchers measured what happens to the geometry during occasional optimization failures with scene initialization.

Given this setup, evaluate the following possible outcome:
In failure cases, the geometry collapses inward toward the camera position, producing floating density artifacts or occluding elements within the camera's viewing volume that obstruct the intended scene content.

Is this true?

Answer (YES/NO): NO